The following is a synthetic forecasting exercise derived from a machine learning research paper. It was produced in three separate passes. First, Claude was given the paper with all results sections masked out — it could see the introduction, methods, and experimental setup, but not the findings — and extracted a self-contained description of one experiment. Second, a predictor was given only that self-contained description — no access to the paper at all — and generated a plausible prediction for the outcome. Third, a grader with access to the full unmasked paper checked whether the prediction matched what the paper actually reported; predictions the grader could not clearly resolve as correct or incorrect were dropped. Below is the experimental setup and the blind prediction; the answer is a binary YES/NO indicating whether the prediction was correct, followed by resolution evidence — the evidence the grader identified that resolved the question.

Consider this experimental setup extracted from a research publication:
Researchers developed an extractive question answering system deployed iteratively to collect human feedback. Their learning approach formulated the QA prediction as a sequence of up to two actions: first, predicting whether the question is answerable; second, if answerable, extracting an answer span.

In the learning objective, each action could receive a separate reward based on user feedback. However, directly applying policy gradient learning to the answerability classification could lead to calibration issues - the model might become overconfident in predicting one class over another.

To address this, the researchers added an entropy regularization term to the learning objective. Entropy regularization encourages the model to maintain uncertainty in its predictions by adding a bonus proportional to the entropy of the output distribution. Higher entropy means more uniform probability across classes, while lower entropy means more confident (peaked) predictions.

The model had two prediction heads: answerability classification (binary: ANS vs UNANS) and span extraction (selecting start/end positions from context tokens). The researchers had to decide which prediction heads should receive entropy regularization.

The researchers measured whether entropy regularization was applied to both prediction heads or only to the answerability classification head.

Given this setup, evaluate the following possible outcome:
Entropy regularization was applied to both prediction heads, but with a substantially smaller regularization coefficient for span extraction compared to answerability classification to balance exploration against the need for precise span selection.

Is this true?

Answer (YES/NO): NO